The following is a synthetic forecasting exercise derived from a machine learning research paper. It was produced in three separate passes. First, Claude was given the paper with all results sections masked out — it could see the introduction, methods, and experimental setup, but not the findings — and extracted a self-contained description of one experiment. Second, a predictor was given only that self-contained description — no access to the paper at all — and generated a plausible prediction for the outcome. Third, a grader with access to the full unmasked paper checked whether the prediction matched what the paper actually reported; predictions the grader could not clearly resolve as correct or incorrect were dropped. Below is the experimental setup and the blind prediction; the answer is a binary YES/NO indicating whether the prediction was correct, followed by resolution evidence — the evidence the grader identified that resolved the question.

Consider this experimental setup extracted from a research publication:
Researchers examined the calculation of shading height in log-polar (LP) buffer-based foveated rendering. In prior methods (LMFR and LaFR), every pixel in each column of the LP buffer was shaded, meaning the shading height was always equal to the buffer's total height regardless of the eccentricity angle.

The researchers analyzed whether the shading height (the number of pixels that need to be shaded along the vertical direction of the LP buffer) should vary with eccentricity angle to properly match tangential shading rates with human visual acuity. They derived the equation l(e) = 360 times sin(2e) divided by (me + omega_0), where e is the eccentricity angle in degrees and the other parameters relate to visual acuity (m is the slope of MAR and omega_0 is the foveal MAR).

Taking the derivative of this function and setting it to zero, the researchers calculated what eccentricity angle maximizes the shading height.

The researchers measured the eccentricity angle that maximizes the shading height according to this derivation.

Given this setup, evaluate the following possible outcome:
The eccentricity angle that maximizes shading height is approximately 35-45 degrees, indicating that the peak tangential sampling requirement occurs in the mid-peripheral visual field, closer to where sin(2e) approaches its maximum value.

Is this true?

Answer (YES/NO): YES